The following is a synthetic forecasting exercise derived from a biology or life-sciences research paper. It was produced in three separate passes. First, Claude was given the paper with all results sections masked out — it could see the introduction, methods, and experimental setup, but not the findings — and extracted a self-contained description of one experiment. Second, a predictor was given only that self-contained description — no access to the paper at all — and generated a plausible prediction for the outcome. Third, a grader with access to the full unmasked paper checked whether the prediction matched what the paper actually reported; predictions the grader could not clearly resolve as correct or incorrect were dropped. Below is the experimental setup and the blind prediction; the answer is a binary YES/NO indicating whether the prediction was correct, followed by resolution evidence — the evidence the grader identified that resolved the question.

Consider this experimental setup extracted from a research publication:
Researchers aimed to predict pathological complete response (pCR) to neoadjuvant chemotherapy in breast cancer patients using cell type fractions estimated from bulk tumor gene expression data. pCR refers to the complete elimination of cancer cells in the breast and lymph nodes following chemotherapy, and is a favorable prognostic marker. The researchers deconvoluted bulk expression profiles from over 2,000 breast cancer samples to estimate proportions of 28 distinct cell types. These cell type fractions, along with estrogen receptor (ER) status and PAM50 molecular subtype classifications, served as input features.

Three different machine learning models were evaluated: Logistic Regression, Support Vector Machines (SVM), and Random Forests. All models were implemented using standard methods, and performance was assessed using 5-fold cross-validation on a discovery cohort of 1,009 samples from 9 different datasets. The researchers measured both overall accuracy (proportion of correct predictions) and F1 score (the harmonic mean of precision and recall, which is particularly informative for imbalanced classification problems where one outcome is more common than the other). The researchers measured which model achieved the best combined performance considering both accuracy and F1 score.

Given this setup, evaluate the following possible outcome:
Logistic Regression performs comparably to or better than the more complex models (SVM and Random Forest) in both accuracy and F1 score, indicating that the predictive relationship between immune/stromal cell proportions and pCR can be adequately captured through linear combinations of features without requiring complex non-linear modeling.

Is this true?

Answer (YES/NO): NO